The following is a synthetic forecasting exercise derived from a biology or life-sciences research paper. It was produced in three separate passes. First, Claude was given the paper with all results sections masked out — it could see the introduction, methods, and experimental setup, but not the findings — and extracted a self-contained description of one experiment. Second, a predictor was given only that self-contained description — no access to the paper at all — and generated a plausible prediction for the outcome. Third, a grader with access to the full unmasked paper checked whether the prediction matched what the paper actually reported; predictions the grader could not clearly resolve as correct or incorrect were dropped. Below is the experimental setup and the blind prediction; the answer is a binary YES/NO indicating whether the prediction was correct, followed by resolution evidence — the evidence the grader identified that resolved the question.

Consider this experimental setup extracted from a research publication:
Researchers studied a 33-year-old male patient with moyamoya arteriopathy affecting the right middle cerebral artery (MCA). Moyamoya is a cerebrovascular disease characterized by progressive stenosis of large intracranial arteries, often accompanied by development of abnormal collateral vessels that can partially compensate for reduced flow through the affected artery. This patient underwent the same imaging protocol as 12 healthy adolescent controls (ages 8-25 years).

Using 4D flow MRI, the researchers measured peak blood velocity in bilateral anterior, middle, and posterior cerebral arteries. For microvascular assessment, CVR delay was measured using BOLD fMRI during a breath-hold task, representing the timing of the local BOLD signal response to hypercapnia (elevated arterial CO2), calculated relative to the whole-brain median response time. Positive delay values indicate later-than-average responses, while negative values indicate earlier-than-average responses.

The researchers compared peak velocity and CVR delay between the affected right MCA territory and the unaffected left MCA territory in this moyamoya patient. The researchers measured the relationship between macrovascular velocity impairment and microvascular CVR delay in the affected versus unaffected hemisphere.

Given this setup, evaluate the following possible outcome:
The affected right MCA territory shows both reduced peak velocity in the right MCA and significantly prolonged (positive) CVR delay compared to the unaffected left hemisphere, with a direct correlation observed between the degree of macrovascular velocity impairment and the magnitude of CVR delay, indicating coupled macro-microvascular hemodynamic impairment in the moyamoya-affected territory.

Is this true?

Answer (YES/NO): NO